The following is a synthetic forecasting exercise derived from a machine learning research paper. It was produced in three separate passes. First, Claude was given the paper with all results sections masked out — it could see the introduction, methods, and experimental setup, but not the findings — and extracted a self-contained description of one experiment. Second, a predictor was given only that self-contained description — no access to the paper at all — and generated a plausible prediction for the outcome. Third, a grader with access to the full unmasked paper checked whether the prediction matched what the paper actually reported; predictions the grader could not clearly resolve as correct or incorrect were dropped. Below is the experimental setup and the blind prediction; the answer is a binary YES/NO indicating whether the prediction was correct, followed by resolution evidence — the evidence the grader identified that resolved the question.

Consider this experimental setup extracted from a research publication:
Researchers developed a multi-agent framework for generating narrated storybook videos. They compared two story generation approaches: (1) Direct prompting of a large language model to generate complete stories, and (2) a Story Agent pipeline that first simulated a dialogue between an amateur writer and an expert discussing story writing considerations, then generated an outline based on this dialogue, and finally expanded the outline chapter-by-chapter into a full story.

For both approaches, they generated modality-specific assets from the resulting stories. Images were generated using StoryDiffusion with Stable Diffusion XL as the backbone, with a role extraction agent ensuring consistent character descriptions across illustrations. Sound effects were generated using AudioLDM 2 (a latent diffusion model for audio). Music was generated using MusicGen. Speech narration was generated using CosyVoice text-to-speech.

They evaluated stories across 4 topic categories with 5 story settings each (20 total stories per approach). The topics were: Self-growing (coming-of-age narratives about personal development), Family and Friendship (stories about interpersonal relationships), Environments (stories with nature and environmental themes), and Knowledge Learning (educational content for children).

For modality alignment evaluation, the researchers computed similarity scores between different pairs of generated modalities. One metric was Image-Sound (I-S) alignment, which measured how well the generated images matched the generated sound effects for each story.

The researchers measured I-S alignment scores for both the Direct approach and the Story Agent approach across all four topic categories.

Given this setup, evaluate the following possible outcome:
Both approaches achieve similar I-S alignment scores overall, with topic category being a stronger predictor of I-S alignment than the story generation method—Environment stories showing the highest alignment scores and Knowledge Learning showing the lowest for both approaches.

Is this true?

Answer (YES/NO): NO